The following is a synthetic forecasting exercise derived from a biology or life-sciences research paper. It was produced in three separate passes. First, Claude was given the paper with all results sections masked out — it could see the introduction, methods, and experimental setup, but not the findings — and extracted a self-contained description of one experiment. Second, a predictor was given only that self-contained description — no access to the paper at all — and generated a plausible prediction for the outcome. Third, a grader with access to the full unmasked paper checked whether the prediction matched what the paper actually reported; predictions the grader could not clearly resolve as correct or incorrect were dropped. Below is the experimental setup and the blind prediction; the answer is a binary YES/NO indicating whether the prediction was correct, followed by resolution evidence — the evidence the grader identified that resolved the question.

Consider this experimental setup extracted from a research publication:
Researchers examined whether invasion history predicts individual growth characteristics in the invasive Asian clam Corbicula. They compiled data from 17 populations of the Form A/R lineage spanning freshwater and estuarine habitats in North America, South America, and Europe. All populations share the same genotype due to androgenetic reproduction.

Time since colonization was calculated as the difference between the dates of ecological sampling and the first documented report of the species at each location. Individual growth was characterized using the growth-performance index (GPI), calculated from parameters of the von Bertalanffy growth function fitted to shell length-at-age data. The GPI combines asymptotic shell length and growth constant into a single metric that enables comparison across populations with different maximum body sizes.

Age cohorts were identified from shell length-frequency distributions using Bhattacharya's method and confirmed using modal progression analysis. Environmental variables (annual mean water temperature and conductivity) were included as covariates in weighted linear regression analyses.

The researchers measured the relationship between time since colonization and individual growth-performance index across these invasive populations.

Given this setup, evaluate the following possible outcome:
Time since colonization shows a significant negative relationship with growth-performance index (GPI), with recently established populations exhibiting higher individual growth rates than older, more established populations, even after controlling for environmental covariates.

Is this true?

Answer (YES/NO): NO